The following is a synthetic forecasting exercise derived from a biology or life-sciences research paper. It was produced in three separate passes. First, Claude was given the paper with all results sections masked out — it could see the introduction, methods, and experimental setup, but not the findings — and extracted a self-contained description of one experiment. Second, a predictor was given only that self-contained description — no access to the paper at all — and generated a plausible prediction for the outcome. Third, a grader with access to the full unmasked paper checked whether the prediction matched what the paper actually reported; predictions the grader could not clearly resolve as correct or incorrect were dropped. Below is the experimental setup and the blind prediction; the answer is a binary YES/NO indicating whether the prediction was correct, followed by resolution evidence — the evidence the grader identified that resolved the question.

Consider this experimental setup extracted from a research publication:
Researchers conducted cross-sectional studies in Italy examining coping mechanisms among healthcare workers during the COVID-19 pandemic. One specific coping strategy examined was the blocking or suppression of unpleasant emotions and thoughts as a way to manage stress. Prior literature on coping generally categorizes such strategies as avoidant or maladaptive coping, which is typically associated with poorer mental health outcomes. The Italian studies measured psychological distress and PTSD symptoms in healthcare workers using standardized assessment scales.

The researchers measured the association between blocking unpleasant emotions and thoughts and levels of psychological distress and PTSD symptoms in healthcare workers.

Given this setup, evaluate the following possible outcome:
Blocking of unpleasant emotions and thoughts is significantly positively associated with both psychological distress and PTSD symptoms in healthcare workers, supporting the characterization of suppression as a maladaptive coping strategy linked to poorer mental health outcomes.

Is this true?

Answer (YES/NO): NO